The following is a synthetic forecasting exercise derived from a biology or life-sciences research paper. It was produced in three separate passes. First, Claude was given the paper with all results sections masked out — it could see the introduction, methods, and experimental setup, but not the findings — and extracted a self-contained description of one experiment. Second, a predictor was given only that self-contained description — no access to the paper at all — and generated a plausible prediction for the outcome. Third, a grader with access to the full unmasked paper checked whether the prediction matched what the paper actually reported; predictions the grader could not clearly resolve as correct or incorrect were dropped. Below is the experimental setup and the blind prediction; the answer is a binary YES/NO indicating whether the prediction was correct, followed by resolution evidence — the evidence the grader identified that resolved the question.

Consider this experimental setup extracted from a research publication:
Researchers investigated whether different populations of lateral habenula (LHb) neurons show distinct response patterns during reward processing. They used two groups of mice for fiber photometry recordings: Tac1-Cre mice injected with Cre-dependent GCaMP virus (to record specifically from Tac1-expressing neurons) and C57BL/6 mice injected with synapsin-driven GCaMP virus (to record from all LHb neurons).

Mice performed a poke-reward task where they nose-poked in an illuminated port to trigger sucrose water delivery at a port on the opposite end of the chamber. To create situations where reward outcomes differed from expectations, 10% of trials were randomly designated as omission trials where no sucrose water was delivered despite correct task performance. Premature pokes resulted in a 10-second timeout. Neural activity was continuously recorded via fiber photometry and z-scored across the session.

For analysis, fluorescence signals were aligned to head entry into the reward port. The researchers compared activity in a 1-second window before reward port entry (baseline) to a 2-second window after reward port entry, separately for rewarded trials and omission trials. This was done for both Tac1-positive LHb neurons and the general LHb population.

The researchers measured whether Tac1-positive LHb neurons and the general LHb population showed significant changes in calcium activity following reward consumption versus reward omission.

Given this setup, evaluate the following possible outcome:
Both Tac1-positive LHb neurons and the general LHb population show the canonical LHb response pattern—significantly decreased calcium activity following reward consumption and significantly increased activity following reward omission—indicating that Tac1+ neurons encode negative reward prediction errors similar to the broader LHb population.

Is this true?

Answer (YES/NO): NO